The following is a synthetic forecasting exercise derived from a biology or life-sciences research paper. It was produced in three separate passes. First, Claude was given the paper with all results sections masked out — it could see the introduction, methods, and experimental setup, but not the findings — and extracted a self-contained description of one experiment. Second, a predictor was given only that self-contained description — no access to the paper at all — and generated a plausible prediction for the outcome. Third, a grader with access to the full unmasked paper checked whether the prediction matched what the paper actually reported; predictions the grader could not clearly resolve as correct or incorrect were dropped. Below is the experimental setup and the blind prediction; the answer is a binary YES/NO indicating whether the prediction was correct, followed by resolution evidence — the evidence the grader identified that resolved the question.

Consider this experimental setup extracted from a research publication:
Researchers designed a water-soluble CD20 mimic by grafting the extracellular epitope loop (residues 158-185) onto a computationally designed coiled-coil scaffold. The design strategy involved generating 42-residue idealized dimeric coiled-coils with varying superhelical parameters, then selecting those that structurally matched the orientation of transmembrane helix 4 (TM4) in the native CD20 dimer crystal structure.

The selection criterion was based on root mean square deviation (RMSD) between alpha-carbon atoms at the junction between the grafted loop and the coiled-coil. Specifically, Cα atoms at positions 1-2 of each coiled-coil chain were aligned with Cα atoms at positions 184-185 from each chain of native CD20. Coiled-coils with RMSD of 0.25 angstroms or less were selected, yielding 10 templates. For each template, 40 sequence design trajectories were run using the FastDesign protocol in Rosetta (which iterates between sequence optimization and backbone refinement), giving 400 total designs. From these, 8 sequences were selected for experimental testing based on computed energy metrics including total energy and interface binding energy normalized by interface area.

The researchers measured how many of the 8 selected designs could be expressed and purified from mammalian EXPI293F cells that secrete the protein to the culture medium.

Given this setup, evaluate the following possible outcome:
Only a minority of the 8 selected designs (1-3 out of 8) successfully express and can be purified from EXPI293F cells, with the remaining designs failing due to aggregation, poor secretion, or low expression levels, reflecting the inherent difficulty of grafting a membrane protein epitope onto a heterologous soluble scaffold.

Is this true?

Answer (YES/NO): YES